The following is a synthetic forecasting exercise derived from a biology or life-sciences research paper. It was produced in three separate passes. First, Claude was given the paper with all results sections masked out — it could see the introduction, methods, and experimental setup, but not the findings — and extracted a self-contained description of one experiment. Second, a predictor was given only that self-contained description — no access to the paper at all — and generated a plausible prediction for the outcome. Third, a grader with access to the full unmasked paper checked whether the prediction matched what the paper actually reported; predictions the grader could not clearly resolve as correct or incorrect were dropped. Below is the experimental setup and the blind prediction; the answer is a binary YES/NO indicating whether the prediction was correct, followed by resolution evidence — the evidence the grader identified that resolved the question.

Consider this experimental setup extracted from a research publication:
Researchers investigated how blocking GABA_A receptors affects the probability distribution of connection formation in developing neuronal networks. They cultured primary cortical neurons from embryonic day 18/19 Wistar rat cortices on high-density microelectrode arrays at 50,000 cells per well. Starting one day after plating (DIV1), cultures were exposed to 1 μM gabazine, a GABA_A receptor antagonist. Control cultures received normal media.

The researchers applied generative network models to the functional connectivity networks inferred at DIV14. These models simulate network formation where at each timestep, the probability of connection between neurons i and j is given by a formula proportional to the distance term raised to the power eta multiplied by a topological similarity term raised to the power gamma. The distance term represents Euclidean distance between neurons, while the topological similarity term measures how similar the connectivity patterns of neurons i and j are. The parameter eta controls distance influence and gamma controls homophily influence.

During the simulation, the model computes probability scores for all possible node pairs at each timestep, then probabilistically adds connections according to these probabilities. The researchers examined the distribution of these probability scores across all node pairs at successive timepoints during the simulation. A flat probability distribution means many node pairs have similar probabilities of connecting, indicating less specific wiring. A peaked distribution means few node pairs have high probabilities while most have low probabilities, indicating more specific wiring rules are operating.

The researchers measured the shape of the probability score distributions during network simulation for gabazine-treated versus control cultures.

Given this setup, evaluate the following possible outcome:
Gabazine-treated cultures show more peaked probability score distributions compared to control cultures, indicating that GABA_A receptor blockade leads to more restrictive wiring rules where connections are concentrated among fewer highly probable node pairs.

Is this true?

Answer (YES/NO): NO